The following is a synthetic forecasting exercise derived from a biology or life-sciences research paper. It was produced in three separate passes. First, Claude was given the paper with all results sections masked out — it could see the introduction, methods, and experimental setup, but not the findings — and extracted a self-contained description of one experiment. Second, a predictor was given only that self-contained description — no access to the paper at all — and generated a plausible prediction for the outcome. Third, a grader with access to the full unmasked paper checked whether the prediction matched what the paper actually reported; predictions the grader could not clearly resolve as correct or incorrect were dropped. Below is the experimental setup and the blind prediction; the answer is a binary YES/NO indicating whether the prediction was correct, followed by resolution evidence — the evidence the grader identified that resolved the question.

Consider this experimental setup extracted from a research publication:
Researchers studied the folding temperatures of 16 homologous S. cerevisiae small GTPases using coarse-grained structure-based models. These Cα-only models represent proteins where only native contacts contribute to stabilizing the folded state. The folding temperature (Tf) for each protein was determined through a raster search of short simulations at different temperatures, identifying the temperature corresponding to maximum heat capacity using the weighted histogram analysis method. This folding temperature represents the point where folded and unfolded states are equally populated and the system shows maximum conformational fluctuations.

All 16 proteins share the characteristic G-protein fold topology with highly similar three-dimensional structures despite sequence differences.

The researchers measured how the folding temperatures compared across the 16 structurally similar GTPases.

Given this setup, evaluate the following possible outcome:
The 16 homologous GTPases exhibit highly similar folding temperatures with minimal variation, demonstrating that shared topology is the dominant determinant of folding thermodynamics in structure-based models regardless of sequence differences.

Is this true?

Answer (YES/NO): NO